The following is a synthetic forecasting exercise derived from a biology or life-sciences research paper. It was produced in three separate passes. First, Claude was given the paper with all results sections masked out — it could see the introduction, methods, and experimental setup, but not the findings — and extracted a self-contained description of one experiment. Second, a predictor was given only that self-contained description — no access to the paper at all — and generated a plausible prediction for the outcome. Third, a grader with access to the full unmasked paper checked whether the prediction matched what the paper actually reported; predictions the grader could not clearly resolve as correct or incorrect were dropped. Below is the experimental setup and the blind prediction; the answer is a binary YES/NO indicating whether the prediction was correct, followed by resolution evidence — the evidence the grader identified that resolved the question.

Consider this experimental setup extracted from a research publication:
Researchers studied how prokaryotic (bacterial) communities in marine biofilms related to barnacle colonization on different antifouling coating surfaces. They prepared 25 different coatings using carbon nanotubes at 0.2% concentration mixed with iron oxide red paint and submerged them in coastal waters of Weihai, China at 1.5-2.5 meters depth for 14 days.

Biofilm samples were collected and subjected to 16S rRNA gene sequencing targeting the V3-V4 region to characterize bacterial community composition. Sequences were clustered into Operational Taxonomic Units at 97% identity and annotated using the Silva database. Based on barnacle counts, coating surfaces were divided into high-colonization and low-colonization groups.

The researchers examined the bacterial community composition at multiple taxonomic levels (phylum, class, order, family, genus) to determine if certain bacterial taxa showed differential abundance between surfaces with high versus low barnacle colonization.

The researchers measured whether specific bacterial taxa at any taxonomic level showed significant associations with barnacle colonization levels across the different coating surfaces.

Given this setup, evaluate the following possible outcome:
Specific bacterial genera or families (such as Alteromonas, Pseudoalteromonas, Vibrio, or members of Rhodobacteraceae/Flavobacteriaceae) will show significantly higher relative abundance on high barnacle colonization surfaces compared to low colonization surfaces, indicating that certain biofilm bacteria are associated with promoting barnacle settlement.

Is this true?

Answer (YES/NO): NO